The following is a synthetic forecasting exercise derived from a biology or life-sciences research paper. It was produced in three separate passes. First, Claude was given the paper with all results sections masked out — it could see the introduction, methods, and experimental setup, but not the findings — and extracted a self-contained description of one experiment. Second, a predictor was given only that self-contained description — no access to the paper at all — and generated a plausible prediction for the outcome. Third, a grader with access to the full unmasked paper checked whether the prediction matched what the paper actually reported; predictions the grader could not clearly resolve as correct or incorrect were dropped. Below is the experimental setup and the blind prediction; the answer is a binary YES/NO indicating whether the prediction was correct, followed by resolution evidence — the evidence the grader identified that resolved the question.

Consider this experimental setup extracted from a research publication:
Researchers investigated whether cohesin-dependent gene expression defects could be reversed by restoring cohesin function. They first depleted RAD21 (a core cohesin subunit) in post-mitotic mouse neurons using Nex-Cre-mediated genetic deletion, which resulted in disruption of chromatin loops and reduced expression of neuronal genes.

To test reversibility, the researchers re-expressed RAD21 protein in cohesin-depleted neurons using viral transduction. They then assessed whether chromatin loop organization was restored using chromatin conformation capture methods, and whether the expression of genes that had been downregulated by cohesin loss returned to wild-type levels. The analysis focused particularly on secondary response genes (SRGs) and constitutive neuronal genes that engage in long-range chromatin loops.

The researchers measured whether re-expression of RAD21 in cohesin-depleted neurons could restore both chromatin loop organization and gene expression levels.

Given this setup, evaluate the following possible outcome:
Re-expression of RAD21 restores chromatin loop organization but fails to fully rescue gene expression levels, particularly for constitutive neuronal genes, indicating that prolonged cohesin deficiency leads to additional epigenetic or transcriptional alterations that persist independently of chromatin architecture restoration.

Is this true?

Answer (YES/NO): NO